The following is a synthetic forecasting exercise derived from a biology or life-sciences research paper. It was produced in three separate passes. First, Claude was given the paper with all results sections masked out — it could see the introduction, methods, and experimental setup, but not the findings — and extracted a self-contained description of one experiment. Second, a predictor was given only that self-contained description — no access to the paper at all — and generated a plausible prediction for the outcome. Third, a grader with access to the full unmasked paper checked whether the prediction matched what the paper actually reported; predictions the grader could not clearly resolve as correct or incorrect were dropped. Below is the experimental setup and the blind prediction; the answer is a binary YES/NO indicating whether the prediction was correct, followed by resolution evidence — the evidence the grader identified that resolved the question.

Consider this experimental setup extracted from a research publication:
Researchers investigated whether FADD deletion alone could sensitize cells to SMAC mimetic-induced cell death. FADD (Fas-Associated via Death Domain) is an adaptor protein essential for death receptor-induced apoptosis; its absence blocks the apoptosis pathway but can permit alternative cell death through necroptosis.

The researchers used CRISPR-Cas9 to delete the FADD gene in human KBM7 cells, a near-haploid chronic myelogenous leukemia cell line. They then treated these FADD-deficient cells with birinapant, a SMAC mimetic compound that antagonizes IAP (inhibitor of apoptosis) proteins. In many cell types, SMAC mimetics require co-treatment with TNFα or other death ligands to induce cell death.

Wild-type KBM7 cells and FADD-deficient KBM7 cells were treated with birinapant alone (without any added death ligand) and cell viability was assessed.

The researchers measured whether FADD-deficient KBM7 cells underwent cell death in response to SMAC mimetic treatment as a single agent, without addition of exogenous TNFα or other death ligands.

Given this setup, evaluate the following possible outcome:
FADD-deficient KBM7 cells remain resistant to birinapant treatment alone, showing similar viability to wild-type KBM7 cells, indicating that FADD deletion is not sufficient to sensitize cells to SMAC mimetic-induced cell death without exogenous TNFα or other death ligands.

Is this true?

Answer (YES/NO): NO